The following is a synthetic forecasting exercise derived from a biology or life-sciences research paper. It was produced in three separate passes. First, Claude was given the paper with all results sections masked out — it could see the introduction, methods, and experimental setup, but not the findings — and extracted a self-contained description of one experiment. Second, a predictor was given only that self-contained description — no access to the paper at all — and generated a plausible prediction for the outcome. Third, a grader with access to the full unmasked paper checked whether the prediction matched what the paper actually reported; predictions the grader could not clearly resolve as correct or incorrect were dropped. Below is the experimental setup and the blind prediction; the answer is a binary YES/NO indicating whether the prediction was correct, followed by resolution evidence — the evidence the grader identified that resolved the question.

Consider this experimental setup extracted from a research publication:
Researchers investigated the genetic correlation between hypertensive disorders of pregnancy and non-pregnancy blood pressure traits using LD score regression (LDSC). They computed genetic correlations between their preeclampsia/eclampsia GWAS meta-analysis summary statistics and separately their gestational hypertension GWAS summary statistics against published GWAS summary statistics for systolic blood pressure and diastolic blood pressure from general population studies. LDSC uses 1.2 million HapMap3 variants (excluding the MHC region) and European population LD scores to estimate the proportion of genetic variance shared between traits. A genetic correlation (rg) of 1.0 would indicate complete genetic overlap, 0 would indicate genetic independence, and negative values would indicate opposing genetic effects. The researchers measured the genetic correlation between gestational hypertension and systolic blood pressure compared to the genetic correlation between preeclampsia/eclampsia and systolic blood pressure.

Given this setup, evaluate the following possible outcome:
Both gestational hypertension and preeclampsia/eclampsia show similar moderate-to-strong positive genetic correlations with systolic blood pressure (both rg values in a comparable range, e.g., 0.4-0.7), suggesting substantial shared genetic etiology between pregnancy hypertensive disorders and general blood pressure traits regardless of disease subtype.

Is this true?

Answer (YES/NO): NO